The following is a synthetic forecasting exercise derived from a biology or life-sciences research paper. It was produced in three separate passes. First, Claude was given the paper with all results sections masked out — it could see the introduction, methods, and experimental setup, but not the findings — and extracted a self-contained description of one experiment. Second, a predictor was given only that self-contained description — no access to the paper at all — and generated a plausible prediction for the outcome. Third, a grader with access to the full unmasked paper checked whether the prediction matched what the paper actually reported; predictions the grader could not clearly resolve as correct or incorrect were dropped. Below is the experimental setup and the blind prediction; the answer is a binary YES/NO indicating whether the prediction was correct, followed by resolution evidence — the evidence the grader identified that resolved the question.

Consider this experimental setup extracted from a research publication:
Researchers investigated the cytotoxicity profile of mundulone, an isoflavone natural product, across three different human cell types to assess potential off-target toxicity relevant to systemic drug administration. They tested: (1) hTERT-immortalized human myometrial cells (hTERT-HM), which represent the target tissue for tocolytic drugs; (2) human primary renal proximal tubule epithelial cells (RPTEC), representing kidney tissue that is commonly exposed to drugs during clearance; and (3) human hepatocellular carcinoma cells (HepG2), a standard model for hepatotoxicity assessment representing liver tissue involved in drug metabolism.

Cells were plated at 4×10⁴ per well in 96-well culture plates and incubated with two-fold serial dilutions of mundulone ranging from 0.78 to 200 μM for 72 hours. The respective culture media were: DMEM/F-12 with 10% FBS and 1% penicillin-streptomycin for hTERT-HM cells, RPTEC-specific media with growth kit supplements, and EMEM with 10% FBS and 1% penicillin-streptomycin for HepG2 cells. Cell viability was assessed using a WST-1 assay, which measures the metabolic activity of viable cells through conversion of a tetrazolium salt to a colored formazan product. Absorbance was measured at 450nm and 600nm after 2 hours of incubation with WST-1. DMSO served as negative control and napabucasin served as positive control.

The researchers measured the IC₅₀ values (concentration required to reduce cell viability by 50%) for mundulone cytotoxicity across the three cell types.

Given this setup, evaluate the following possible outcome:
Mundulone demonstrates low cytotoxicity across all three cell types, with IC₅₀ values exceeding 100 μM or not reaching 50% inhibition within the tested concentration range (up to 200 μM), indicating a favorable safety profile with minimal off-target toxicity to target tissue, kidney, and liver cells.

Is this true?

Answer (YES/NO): NO